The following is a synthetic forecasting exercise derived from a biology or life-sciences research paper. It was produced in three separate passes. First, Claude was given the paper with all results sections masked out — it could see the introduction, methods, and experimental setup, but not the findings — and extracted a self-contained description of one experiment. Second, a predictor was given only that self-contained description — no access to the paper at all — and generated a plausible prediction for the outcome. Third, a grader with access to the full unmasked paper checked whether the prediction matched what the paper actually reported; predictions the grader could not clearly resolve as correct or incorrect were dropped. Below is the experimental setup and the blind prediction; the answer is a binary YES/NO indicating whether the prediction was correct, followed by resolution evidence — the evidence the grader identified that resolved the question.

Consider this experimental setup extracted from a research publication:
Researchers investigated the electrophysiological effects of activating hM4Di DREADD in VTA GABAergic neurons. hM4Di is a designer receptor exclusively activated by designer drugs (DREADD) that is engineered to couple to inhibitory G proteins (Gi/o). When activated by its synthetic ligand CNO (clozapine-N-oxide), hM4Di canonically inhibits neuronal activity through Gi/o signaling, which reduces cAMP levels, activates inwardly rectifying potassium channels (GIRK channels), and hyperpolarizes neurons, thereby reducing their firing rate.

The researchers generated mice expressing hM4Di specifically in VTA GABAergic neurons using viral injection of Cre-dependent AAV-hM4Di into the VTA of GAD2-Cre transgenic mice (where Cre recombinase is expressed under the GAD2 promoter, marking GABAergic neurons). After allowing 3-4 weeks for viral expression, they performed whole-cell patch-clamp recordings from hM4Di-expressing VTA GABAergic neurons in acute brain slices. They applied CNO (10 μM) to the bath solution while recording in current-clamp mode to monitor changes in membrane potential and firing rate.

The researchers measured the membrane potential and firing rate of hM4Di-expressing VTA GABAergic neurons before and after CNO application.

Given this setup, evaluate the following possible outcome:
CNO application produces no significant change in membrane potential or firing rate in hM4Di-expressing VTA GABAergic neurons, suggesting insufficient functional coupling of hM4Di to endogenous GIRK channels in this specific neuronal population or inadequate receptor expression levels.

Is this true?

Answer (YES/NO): NO